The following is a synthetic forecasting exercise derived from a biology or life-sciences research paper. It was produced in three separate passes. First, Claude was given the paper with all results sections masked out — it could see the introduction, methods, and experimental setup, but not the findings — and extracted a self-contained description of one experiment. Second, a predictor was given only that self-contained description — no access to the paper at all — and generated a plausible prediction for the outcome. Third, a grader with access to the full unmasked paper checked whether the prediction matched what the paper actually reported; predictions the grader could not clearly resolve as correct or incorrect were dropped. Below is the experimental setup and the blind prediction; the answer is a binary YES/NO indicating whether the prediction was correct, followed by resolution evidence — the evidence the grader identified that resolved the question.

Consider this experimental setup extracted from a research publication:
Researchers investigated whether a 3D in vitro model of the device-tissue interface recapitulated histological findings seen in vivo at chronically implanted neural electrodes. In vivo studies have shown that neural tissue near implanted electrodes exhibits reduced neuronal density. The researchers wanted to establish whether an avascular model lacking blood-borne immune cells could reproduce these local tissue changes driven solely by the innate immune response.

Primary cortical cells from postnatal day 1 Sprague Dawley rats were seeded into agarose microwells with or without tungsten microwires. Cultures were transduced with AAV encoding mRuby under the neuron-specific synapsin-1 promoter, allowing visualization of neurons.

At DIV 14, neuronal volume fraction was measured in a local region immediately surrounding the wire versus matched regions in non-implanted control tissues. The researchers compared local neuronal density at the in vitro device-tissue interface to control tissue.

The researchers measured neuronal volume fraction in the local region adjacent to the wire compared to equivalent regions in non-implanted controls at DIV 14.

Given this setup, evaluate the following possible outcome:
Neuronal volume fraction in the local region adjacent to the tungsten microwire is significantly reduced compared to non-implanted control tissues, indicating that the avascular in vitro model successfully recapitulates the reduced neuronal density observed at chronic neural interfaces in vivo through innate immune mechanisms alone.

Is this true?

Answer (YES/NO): YES